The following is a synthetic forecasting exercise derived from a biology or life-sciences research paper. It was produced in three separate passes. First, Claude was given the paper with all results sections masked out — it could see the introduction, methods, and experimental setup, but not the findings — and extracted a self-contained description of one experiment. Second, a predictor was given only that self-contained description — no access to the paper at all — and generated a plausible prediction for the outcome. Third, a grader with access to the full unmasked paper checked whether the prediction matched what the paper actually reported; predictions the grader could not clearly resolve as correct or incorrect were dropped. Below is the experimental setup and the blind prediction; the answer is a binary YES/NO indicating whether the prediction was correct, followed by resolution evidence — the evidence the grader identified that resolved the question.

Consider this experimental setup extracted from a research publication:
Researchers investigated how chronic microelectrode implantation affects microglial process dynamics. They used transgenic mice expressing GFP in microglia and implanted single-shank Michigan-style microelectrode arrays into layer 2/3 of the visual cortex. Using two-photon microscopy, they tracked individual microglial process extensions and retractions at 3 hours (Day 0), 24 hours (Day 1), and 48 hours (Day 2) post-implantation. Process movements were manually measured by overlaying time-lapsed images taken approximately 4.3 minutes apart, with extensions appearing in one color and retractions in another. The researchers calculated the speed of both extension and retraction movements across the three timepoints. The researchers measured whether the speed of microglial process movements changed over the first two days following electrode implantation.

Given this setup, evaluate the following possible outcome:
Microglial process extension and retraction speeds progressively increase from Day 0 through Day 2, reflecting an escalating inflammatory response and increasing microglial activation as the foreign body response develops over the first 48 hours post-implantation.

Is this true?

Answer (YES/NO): NO